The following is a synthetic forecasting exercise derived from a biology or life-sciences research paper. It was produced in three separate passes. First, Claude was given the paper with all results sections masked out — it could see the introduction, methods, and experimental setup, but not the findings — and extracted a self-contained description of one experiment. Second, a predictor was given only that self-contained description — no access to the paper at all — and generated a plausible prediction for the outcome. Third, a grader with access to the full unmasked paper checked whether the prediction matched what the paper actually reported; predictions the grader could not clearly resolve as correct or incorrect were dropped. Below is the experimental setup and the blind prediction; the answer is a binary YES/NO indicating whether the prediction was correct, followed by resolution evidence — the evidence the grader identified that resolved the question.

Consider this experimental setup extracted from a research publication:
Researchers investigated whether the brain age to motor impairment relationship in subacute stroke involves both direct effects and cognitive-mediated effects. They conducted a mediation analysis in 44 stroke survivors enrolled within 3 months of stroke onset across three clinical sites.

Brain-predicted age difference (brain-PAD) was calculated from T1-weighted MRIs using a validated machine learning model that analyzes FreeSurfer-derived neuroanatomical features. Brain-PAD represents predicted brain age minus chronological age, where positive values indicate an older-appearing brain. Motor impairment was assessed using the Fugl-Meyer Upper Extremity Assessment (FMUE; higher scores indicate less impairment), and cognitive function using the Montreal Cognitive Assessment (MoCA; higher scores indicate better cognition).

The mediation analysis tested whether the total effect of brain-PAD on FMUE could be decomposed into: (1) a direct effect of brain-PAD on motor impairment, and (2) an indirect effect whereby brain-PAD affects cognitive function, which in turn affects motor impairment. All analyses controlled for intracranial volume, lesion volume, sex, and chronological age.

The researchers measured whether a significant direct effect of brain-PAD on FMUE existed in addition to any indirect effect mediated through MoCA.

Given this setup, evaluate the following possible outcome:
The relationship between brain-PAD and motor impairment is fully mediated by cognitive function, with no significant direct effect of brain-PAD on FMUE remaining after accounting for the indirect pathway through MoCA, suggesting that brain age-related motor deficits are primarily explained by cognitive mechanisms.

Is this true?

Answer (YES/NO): NO